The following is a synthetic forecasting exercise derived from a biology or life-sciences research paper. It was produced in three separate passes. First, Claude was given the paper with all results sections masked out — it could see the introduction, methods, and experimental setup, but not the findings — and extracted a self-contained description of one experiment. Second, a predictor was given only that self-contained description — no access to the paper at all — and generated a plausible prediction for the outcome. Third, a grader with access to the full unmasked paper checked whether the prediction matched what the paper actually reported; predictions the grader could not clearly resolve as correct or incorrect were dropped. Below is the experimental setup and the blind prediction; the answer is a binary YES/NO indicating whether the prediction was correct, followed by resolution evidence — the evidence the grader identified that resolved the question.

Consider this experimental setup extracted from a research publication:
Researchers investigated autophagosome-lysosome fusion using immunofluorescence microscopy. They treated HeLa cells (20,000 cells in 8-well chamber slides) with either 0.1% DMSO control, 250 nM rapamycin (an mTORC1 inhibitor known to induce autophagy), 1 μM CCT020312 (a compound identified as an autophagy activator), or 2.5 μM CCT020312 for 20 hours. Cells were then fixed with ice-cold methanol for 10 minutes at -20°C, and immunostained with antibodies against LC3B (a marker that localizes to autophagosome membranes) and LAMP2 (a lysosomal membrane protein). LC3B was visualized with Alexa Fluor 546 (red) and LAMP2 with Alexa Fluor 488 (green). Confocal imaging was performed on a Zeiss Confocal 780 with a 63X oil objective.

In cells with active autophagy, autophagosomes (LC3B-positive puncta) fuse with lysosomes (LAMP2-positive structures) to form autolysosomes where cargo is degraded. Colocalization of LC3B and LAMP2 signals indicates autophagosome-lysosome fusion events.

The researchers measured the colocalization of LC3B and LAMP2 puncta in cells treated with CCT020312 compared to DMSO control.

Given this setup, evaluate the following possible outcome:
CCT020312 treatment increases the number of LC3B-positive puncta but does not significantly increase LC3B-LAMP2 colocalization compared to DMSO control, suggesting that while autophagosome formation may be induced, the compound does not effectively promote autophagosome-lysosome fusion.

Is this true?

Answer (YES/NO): NO